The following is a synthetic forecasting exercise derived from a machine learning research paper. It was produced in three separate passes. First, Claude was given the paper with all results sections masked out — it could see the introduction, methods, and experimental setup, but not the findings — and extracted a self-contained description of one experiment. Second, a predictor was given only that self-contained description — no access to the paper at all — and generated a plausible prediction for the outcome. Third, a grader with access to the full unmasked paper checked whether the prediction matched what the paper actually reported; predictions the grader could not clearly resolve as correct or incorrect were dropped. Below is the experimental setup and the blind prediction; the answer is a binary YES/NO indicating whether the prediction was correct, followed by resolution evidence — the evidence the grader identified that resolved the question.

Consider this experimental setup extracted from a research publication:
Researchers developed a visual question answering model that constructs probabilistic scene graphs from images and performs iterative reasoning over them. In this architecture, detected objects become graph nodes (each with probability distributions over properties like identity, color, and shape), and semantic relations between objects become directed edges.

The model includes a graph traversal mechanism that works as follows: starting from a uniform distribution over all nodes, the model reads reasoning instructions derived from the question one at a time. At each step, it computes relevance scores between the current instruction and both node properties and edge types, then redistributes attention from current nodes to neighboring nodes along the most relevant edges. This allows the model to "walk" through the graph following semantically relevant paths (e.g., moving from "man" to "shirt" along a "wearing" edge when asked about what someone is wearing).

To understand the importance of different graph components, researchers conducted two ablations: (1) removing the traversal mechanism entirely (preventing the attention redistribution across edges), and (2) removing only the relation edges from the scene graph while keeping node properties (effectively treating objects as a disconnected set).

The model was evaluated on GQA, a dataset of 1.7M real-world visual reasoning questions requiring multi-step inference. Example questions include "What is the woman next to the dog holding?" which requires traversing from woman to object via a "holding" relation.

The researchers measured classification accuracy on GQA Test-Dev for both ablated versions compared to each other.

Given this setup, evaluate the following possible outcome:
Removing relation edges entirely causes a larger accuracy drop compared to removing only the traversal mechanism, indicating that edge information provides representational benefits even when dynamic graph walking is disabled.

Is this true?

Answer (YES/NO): NO